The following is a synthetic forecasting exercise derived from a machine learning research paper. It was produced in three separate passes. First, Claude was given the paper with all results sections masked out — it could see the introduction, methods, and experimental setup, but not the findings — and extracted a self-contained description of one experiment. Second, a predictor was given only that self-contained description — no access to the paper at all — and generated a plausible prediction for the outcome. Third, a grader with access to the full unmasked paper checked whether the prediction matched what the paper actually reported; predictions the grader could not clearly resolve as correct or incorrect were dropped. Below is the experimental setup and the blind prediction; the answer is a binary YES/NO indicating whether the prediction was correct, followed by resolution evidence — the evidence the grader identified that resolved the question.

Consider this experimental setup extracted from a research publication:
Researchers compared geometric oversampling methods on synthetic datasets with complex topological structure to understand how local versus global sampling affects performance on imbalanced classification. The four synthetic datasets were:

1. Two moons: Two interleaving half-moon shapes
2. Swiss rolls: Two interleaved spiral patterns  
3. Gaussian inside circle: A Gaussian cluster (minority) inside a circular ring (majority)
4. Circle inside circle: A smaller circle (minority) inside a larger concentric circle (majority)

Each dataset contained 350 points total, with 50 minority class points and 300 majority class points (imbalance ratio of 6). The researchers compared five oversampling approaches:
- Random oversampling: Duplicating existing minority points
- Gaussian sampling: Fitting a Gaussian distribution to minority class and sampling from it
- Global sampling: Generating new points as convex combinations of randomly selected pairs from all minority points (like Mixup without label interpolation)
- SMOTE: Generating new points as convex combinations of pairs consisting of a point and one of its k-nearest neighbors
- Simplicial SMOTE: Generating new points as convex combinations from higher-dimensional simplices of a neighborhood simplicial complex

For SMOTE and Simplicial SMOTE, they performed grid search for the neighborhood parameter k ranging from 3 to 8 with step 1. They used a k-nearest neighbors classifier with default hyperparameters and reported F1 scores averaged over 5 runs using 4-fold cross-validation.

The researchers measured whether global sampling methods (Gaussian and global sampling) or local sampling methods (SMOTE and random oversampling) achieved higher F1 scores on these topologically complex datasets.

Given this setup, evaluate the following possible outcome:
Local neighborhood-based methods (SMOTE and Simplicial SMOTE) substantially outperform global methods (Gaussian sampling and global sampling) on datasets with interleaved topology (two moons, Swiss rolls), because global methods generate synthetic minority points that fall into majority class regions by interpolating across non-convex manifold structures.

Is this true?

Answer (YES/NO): YES